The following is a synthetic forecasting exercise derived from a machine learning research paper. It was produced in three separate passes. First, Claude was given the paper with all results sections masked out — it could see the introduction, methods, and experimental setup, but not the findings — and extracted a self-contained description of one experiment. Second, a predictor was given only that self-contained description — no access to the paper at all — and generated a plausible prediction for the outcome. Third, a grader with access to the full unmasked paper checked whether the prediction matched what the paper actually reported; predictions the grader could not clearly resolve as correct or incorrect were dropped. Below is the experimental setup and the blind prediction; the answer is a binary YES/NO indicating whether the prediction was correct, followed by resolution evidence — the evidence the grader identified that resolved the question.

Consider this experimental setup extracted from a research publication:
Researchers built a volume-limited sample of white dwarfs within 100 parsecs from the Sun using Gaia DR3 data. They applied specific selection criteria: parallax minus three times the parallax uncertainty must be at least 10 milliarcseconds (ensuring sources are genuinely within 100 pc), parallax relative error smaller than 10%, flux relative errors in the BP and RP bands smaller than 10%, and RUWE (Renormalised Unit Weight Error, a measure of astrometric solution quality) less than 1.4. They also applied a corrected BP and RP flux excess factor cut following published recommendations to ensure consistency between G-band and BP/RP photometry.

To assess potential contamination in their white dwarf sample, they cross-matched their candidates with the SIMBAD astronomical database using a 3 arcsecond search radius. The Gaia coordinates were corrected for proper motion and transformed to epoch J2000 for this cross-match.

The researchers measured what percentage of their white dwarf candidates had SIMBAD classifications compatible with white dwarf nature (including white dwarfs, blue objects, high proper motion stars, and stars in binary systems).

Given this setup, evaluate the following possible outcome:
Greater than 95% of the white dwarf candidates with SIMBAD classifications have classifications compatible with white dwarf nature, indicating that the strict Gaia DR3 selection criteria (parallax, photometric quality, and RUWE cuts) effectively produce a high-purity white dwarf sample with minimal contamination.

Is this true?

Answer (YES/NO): YES